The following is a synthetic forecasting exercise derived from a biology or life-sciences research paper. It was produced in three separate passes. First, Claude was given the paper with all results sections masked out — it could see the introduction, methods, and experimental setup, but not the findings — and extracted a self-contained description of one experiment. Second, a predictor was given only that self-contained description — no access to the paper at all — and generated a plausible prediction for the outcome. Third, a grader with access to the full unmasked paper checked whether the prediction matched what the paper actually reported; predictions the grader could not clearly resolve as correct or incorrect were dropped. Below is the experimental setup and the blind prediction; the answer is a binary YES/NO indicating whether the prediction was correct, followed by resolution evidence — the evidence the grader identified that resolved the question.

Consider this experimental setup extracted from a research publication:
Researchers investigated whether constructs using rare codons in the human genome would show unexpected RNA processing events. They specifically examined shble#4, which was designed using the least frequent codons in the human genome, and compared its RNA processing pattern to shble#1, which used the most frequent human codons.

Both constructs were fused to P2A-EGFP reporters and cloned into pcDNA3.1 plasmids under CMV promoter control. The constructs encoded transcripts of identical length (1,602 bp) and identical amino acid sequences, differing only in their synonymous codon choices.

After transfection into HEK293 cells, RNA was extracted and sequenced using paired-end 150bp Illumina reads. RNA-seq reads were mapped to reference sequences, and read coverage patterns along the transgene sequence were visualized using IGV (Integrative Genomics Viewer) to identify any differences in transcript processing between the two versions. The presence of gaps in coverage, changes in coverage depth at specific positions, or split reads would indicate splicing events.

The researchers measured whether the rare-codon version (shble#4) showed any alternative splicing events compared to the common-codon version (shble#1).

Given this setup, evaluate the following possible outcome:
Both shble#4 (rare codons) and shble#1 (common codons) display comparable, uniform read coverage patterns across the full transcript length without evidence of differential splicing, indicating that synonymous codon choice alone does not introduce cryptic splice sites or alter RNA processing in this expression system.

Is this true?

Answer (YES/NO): NO